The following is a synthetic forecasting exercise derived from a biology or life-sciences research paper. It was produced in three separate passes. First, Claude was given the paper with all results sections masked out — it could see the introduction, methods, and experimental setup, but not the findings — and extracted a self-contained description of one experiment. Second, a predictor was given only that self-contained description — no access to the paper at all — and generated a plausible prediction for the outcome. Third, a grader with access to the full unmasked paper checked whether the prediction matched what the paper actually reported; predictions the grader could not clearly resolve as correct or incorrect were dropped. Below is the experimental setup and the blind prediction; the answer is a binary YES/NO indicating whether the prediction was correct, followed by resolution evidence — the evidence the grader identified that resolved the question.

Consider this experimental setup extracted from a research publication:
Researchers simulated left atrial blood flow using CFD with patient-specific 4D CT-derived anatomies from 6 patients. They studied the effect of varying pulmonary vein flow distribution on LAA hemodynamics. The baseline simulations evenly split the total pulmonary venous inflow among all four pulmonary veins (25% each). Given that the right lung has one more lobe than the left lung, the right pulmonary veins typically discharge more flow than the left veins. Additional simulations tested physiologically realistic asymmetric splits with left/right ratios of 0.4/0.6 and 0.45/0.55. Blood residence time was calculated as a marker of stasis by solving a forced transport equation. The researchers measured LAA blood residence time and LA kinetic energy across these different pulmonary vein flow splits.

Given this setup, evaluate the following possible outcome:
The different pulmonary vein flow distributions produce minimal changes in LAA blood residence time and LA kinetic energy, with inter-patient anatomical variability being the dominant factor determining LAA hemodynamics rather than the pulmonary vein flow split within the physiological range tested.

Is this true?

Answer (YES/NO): NO